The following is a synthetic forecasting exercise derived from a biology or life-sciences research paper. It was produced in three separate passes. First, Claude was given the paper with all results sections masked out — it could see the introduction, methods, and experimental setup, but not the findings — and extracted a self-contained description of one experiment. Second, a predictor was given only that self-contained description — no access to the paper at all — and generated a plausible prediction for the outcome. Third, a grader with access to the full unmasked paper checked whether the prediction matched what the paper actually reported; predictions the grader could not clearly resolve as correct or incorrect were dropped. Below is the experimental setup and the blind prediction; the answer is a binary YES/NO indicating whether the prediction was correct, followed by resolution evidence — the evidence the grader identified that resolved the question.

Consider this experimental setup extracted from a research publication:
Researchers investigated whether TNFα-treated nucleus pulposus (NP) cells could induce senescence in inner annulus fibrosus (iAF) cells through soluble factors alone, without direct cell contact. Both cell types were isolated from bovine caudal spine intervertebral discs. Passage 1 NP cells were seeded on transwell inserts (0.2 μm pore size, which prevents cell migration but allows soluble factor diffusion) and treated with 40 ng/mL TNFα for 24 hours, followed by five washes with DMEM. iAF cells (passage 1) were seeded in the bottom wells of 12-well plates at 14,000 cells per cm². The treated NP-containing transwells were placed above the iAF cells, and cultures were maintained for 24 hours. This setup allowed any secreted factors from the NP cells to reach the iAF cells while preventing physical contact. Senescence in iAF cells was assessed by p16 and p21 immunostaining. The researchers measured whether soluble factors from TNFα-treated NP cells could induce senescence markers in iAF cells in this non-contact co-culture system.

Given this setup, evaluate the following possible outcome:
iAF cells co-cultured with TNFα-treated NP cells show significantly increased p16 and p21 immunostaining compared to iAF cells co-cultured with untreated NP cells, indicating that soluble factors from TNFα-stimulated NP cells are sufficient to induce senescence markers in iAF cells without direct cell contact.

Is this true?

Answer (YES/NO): NO